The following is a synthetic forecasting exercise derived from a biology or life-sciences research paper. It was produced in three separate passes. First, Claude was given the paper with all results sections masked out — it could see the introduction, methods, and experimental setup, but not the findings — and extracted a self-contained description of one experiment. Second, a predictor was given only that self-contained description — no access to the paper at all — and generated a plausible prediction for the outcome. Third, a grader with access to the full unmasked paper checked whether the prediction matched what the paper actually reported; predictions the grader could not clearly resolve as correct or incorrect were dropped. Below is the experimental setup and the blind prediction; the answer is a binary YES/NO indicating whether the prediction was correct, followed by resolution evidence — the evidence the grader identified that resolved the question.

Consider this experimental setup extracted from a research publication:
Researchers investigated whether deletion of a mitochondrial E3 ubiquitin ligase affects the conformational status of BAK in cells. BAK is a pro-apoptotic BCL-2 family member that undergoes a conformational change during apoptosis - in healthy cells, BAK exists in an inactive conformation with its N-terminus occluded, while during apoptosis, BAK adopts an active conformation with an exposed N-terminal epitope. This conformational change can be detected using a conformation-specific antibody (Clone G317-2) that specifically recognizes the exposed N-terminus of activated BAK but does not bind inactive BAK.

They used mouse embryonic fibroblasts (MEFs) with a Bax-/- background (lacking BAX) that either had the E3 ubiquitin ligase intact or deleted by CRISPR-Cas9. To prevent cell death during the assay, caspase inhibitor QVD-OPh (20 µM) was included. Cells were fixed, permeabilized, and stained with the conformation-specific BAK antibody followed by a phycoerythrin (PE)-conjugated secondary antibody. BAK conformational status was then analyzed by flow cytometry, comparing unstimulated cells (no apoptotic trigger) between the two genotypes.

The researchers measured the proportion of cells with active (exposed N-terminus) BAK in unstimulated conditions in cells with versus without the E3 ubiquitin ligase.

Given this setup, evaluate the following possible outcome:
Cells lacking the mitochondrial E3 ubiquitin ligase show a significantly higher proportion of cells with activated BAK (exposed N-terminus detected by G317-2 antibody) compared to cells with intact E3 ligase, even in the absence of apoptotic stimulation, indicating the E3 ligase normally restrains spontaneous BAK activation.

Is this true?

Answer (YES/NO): YES